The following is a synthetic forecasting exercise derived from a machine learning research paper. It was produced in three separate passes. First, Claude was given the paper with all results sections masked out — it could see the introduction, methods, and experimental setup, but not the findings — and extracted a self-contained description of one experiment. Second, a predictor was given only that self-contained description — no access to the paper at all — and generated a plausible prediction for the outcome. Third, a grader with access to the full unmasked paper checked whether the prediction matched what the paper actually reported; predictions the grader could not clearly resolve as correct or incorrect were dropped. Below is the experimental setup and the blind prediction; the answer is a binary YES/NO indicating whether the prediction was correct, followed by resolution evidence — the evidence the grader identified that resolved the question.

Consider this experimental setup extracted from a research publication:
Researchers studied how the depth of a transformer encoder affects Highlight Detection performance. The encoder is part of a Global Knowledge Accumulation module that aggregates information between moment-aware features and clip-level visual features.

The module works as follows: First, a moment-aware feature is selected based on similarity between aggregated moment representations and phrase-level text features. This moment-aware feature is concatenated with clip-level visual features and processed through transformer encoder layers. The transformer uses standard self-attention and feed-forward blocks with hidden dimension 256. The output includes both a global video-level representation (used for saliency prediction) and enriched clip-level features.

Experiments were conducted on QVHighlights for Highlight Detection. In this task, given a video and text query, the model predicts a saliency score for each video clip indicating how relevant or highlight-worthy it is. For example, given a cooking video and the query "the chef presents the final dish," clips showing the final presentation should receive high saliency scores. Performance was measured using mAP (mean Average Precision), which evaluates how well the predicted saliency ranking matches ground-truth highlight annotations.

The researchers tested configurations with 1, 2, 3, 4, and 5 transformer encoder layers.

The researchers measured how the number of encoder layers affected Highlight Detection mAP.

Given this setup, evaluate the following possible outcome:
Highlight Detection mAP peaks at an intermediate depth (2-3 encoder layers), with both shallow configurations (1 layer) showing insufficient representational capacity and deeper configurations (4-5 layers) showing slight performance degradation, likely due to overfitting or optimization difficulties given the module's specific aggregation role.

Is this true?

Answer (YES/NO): NO